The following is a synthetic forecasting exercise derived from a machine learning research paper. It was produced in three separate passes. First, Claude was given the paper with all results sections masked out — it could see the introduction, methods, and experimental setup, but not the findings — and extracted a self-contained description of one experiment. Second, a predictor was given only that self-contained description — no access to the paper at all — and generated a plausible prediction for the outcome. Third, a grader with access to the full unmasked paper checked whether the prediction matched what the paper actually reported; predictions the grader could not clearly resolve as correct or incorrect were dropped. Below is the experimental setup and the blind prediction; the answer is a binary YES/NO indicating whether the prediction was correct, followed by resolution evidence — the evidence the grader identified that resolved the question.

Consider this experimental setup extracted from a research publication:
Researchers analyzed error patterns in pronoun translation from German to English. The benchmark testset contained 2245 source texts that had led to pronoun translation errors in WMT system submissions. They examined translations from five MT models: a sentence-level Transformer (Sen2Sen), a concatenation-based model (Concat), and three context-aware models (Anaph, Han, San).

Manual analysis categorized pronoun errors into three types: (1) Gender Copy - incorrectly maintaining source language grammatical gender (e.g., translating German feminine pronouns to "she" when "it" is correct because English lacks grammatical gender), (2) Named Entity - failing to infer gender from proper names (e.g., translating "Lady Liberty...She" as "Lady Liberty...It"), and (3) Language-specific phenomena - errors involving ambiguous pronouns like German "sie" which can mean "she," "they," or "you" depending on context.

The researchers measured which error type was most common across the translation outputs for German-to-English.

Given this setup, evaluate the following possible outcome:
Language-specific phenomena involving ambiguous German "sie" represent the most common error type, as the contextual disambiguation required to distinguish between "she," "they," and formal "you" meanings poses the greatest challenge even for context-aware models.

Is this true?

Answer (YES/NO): NO